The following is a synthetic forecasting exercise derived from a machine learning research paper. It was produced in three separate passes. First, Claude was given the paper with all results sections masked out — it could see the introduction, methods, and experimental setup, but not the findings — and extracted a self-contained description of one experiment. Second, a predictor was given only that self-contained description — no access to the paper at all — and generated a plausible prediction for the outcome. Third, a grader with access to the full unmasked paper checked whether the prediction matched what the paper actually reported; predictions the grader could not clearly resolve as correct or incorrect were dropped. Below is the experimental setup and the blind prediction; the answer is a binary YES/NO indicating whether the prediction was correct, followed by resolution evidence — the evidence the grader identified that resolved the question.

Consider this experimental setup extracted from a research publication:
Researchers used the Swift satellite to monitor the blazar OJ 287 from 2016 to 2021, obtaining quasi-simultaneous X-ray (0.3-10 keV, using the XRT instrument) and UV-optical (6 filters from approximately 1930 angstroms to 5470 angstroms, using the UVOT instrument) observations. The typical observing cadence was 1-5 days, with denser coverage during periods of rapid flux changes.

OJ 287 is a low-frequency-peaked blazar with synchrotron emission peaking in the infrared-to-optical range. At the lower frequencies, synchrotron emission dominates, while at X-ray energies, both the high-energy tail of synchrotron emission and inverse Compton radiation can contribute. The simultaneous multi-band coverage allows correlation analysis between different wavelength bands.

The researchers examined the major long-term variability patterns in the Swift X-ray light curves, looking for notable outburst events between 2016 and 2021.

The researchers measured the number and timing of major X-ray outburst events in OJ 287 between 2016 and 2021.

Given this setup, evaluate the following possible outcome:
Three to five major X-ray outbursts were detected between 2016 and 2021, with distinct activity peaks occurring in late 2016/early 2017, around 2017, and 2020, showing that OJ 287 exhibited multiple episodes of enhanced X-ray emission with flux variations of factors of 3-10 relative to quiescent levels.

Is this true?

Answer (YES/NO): NO